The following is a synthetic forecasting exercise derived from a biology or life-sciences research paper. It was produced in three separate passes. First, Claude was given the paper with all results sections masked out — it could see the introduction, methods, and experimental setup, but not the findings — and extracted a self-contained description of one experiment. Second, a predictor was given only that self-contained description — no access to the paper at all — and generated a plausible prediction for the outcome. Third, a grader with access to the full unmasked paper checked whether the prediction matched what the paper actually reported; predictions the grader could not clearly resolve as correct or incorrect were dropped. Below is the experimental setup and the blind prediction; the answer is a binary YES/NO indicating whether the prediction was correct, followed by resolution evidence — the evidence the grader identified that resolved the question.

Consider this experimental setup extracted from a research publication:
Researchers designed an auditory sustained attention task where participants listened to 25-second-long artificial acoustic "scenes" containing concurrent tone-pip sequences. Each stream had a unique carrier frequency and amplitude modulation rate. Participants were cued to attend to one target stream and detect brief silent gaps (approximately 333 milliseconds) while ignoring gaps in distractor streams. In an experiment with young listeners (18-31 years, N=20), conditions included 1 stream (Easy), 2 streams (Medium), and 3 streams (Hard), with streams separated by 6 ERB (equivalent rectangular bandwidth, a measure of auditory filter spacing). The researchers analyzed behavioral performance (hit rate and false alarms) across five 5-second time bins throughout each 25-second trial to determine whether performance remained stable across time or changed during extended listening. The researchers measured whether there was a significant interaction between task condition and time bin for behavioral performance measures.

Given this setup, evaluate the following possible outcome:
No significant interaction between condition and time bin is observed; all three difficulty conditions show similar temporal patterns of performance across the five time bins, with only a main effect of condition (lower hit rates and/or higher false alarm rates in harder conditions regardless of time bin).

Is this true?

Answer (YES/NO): NO